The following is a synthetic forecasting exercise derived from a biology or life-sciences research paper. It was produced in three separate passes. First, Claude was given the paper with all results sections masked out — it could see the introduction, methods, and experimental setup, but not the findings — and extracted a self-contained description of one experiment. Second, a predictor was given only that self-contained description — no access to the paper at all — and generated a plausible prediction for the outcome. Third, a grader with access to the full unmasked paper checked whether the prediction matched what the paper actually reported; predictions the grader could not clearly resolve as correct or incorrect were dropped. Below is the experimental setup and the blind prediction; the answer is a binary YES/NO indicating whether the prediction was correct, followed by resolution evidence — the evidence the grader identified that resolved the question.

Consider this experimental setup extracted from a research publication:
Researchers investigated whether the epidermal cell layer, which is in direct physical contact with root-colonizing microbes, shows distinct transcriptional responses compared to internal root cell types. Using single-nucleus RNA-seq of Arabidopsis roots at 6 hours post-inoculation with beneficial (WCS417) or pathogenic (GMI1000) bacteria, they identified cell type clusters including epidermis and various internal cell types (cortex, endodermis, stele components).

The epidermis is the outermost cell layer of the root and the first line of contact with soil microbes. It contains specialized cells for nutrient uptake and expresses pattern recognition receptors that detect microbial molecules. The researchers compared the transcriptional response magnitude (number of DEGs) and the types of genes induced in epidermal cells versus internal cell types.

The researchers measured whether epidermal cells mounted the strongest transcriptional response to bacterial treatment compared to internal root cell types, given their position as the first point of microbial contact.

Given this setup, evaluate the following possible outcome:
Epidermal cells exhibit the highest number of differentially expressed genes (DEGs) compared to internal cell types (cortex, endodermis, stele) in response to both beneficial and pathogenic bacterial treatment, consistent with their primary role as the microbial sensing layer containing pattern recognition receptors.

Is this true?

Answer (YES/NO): NO